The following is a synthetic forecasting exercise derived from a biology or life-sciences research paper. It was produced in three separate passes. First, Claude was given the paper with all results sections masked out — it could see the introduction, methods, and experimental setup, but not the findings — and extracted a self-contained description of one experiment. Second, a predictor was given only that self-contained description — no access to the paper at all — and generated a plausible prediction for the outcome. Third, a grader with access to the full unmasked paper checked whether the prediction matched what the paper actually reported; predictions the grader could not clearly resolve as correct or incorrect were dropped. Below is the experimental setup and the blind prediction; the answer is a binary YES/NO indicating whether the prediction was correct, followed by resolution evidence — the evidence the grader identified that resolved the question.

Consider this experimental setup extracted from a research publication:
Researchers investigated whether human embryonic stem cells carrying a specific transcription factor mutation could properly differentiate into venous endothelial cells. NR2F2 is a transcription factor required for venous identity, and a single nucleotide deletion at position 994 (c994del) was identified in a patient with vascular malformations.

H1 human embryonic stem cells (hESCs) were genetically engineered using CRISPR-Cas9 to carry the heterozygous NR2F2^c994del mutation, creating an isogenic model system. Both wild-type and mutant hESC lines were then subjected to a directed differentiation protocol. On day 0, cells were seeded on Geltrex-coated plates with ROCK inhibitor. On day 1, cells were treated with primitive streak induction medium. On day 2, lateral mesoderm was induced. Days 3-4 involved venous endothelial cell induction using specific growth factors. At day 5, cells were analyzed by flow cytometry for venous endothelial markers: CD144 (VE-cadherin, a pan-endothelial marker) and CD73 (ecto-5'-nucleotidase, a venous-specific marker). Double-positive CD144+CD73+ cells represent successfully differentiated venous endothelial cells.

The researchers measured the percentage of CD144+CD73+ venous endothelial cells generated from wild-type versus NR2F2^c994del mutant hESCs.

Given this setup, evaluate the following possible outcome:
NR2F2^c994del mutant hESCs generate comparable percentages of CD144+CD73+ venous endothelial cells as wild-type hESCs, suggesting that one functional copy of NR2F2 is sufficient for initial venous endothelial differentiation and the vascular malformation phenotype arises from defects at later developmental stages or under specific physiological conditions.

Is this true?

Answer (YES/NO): NO